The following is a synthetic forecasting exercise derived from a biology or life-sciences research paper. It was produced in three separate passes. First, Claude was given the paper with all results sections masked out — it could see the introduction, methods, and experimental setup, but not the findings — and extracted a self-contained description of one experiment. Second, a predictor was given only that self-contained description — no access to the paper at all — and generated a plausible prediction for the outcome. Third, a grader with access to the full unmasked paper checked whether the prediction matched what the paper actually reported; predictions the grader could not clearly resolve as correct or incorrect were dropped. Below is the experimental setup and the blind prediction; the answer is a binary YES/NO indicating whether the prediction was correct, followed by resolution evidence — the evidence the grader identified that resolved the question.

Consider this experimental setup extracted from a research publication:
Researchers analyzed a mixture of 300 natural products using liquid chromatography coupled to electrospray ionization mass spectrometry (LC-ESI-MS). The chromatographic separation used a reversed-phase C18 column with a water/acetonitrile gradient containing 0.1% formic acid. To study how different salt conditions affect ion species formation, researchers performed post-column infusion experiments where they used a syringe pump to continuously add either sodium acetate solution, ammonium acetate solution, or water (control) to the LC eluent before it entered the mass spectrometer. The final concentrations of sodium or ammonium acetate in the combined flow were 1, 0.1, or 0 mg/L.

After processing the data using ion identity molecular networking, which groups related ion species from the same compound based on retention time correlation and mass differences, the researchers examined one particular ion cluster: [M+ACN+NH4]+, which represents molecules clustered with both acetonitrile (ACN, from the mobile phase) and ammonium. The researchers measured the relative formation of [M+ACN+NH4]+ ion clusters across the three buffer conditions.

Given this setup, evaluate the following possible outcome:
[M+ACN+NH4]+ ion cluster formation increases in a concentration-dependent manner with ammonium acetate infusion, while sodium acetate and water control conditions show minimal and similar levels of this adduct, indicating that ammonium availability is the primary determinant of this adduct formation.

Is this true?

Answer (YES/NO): NO